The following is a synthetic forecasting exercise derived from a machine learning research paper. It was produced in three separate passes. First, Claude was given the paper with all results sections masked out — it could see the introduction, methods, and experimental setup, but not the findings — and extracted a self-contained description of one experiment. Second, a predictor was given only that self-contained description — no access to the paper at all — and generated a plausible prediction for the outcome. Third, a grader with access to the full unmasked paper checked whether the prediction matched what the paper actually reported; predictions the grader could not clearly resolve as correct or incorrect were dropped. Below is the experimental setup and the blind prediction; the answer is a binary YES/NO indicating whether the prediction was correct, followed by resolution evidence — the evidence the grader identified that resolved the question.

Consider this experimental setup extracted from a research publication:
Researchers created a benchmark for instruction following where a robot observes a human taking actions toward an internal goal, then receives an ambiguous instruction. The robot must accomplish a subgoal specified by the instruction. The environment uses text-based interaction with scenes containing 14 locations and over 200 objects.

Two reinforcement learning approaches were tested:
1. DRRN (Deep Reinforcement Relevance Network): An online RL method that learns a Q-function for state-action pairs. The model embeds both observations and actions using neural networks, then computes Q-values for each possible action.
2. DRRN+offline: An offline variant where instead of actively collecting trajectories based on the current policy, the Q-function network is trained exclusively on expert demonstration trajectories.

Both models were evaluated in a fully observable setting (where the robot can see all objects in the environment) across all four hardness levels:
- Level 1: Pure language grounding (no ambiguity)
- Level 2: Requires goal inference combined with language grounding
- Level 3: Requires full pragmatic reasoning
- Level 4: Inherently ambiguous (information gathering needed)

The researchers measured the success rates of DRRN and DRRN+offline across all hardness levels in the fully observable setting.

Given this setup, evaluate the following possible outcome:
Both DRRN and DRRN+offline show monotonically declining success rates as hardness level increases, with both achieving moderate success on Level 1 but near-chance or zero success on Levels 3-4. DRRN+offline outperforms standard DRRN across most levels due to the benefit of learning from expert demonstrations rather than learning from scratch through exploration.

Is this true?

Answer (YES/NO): NO